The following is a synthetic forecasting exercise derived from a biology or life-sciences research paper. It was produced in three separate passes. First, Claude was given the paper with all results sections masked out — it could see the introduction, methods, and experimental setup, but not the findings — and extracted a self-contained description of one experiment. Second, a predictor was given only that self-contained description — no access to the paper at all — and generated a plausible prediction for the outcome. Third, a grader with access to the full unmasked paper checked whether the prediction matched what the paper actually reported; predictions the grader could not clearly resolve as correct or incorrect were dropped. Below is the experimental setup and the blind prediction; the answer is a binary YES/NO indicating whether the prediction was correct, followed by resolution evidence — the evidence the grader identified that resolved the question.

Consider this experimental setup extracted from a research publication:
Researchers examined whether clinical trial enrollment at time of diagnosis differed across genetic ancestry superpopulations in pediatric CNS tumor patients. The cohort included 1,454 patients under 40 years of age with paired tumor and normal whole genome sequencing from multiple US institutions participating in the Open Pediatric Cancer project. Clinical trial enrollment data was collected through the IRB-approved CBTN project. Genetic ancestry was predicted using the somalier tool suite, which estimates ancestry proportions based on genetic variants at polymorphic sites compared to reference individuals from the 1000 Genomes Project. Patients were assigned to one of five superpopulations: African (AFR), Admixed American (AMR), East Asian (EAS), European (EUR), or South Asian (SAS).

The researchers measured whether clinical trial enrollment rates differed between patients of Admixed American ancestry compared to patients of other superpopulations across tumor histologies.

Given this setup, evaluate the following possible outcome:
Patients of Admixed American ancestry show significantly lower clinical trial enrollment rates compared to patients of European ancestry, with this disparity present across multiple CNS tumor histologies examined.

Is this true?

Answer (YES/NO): NO